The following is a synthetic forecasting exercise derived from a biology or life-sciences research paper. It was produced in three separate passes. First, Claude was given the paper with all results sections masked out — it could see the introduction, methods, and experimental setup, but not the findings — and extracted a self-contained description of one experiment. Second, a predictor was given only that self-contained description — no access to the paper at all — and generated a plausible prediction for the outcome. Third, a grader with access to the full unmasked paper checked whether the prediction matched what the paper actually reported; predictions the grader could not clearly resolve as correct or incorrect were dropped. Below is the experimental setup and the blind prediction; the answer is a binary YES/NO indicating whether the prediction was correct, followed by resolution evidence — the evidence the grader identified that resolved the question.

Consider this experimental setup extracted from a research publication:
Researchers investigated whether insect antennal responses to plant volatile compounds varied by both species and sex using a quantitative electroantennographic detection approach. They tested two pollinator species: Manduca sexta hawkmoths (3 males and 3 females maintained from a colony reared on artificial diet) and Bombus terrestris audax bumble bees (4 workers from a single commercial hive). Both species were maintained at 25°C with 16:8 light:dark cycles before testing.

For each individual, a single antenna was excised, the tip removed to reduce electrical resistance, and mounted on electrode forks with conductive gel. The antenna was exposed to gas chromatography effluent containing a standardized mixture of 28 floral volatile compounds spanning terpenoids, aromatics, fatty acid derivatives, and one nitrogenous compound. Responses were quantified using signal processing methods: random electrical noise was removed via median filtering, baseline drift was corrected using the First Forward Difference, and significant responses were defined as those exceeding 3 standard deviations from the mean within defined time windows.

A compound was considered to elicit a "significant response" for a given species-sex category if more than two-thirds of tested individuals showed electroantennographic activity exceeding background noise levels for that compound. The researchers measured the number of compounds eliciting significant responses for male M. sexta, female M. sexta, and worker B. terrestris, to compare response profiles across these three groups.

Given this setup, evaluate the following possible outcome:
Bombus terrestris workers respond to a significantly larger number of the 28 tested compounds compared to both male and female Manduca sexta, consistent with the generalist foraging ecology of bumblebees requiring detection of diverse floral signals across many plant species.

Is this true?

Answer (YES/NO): NO